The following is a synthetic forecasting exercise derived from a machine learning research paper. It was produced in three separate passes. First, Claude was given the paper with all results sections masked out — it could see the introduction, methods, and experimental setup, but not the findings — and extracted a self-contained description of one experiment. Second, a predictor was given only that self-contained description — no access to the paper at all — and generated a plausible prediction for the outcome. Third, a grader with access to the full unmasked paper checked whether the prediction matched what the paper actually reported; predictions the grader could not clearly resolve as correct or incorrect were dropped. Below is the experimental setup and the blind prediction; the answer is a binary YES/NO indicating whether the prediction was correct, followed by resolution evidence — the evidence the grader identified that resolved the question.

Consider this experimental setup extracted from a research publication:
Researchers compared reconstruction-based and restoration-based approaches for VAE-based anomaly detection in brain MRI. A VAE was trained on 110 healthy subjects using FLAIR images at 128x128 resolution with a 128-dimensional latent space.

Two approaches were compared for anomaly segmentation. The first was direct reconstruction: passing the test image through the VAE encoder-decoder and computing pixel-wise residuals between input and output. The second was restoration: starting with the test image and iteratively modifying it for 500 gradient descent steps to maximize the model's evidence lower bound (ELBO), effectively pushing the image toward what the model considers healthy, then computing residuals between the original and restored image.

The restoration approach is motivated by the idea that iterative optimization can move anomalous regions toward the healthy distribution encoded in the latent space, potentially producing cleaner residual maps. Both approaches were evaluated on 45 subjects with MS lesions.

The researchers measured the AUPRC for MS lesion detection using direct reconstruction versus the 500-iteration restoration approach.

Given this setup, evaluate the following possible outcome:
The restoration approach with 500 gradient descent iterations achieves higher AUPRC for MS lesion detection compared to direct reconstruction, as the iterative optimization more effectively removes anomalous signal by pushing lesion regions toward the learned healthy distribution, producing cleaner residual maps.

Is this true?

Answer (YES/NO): YES